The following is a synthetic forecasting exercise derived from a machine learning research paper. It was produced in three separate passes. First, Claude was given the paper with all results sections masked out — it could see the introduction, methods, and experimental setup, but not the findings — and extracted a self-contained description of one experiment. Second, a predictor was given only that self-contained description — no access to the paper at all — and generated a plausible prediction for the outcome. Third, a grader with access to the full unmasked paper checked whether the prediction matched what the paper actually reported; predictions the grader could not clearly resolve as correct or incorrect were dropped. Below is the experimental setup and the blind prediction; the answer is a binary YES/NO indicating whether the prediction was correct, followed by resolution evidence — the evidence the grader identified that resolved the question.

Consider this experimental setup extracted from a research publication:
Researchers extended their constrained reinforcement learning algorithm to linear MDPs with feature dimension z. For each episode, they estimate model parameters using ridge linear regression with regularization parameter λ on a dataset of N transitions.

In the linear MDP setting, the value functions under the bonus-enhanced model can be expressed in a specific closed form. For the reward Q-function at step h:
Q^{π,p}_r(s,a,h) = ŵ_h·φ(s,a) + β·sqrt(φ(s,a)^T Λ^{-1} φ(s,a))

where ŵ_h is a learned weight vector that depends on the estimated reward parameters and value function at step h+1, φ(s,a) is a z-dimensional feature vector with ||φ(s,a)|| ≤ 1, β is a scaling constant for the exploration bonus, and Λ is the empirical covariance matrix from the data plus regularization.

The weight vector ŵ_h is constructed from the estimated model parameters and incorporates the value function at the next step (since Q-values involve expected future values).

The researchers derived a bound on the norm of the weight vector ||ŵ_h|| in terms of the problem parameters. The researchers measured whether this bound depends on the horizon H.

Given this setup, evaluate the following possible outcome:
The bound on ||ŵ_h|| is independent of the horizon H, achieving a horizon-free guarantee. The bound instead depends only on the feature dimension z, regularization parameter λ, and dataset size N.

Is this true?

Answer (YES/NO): NO